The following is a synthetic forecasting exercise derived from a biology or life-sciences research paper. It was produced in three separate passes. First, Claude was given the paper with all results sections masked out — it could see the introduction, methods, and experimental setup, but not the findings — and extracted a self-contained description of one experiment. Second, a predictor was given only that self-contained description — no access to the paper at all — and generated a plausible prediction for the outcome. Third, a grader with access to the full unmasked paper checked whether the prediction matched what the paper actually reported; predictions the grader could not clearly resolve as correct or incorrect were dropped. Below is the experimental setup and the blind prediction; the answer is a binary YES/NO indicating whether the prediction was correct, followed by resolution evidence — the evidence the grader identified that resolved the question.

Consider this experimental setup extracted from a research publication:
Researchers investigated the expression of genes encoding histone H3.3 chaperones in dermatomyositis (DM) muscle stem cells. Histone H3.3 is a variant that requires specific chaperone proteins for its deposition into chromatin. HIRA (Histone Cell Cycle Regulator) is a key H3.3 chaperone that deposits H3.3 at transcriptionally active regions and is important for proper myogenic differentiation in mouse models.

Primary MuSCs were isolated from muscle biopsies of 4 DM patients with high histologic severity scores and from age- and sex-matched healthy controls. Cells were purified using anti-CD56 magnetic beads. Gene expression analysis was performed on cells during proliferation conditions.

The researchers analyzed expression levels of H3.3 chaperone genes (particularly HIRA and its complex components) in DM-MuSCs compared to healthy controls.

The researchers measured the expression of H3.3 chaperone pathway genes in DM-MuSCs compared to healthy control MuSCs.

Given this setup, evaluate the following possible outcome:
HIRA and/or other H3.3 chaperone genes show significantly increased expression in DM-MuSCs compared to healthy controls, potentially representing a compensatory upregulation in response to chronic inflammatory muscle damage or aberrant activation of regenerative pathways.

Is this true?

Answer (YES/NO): NO